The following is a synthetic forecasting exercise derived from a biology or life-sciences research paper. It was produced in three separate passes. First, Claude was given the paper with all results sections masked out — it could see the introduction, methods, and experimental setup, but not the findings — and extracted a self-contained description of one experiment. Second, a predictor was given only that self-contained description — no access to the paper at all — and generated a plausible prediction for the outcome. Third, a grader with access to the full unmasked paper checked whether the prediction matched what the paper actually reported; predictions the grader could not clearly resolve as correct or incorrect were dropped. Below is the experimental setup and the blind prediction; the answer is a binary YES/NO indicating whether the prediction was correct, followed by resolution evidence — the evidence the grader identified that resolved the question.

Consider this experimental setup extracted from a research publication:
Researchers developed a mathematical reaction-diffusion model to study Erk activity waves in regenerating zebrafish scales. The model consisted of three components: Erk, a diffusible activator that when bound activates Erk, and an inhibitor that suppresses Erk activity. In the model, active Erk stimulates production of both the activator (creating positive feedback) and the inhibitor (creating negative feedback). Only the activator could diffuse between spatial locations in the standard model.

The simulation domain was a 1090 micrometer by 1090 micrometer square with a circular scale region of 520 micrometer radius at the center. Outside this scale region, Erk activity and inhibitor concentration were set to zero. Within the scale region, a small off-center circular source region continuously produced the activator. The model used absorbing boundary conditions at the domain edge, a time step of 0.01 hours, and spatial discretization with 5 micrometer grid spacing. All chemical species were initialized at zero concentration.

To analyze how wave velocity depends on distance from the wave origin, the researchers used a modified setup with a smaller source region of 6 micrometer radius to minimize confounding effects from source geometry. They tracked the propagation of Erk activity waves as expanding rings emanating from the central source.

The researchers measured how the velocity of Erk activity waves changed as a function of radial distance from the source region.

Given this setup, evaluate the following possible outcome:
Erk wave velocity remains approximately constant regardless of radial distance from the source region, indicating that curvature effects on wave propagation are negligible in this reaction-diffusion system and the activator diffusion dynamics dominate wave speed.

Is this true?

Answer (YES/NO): NO